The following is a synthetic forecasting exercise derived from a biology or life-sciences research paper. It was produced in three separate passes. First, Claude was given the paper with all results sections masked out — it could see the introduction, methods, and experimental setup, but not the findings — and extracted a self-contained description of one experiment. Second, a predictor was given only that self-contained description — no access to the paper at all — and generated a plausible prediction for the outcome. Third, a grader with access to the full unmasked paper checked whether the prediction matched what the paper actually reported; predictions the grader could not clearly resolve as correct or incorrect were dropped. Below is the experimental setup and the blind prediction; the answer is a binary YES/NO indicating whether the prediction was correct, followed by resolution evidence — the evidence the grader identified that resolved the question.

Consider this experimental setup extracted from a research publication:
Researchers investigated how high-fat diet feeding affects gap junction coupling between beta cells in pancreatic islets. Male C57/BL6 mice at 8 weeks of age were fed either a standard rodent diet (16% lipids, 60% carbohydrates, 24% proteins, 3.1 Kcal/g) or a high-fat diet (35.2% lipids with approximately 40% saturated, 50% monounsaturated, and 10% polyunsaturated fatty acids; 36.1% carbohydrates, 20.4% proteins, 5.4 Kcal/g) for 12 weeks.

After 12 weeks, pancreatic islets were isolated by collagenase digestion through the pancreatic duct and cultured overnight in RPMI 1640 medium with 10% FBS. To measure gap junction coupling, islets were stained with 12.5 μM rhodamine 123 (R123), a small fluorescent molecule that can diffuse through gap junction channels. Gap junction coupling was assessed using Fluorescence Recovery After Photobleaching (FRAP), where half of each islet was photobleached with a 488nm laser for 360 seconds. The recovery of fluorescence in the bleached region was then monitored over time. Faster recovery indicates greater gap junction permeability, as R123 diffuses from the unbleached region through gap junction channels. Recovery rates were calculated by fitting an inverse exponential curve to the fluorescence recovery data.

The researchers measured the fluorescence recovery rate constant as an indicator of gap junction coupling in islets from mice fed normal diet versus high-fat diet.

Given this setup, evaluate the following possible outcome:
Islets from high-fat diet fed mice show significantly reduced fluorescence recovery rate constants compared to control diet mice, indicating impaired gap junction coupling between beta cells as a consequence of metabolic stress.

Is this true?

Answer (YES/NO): YES